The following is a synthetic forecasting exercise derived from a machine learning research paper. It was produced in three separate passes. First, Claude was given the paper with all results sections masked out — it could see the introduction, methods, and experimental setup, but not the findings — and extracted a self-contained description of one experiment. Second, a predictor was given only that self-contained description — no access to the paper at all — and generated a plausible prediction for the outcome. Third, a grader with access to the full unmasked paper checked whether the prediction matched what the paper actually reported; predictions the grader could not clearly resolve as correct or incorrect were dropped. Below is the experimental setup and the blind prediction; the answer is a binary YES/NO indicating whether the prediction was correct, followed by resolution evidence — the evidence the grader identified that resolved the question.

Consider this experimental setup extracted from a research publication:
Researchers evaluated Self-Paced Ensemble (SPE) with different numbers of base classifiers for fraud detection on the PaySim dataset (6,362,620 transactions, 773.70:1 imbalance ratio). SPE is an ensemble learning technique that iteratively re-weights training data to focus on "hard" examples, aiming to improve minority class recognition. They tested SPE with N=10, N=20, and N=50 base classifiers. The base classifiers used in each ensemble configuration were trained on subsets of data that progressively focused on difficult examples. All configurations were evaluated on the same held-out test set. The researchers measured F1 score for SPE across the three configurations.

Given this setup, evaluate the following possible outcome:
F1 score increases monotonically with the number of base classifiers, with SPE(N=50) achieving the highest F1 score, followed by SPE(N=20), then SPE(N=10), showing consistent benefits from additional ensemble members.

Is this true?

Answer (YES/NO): NO